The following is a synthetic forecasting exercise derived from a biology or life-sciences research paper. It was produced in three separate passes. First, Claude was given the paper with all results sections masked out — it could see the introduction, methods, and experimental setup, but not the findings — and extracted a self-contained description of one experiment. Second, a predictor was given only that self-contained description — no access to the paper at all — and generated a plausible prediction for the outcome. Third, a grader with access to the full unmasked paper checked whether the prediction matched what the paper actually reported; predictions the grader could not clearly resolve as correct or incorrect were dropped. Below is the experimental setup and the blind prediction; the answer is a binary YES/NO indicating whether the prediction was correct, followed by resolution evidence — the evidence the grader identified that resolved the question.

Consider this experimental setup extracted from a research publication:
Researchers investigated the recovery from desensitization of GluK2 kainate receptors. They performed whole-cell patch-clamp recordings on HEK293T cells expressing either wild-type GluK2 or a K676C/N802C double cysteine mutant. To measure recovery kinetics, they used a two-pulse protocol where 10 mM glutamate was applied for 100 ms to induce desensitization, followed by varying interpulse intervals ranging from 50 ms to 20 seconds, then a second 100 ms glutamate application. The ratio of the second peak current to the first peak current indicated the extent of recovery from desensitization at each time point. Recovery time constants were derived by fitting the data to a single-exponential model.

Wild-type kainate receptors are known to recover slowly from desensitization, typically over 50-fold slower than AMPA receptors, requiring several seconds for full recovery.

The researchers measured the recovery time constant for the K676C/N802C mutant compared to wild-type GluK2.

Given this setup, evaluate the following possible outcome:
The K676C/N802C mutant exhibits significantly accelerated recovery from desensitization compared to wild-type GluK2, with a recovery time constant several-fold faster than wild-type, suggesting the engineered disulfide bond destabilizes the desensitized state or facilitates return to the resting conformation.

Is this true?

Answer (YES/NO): YES